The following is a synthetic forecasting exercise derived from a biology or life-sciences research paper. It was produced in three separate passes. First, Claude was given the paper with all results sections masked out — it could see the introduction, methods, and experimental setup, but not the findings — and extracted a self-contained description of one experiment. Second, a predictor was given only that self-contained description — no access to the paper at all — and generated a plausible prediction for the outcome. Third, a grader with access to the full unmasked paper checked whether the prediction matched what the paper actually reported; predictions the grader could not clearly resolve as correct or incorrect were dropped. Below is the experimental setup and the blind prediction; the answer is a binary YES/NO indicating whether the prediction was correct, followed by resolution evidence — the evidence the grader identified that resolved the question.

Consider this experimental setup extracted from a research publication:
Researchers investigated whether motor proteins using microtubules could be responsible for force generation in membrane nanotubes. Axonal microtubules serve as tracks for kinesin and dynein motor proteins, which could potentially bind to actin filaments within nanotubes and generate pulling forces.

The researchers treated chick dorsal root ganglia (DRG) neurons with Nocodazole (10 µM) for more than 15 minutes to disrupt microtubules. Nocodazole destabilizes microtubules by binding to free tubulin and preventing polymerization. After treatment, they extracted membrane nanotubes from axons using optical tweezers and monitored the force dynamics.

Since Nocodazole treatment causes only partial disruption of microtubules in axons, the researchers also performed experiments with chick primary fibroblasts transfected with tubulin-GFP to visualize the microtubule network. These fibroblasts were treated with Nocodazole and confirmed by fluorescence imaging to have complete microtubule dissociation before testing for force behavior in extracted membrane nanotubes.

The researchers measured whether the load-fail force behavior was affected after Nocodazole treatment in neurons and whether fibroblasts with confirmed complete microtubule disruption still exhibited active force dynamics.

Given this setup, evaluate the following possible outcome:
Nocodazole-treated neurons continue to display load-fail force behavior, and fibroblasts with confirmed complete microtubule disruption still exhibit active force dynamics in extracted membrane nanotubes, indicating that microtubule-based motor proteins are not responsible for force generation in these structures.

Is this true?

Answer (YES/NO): YES